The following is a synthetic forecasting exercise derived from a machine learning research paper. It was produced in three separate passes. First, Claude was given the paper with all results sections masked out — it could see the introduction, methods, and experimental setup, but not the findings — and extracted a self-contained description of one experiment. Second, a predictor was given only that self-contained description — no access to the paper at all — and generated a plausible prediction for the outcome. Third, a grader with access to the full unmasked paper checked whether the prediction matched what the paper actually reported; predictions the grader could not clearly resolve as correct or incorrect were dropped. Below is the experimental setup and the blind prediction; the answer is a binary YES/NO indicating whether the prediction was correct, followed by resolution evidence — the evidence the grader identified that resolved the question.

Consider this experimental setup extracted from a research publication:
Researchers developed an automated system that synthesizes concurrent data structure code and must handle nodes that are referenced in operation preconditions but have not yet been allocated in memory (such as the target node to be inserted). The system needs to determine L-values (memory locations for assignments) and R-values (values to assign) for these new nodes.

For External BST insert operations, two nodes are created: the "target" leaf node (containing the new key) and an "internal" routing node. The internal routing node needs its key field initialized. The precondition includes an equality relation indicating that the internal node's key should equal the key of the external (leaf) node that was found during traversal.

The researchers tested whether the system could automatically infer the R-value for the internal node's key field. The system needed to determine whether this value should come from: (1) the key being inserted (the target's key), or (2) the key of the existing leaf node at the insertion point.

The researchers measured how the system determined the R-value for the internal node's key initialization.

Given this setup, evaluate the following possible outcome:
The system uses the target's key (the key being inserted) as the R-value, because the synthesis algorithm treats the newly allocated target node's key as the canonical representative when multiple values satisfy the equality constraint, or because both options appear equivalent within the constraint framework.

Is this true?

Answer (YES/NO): NO